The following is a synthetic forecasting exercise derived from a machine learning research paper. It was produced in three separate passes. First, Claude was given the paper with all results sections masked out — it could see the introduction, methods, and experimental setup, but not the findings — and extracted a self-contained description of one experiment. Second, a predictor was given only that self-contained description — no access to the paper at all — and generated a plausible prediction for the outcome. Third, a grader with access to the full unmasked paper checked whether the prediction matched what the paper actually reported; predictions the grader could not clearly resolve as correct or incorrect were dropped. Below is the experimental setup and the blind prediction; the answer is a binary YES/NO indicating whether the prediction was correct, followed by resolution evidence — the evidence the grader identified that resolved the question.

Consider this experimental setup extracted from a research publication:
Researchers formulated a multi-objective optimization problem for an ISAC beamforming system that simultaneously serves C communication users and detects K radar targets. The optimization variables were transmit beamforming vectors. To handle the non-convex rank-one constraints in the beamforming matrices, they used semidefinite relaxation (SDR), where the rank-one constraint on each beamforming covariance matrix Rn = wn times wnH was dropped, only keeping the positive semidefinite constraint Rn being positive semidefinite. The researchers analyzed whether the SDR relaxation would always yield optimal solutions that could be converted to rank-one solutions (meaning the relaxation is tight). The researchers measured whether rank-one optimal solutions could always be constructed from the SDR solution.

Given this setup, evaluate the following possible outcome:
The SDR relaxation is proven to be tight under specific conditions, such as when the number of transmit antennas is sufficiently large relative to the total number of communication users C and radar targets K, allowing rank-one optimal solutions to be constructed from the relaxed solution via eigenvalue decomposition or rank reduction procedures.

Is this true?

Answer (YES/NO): NO